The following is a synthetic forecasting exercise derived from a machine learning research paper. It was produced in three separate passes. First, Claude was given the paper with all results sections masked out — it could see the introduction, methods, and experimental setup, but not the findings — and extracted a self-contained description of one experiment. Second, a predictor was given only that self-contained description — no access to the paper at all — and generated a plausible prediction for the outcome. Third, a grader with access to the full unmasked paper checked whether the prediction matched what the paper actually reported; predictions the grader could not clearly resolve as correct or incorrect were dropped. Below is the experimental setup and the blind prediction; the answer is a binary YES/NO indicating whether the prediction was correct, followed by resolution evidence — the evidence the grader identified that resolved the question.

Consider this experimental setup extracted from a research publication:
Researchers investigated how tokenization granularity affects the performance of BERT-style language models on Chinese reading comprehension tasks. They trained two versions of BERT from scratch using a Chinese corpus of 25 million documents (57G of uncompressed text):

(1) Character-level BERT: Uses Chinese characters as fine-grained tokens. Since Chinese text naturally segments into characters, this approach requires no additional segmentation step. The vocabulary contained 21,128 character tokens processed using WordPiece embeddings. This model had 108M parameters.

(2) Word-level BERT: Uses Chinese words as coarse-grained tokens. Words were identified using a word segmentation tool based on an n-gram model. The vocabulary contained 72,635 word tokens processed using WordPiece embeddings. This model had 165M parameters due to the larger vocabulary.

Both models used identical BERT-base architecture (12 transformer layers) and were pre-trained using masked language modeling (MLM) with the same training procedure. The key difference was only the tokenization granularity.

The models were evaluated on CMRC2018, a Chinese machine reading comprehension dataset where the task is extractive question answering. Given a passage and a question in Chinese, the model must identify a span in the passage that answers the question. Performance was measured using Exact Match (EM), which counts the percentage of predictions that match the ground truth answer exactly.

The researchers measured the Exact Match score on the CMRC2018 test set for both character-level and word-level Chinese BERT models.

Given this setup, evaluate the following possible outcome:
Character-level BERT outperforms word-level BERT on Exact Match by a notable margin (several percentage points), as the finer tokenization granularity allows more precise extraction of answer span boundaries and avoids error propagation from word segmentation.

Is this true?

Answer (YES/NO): NO